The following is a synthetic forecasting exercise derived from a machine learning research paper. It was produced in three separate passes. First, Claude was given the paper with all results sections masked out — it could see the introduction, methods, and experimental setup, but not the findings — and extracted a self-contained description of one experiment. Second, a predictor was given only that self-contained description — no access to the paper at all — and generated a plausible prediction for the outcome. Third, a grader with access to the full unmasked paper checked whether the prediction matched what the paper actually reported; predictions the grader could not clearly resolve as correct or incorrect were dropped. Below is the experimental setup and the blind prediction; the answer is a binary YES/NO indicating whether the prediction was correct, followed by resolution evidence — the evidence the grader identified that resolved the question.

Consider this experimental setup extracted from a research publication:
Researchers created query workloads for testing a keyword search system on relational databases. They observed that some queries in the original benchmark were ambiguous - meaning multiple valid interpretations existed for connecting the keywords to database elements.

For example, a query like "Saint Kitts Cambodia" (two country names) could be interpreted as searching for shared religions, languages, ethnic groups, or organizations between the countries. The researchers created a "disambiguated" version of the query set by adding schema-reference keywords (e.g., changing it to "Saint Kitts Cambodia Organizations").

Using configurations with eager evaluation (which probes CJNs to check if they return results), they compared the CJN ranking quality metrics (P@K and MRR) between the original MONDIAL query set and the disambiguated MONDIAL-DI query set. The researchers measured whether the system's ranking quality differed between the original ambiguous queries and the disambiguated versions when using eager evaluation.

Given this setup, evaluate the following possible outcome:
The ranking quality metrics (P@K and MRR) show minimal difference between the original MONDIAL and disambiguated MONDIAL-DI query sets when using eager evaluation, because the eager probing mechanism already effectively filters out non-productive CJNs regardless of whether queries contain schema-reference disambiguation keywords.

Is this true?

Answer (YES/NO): YES